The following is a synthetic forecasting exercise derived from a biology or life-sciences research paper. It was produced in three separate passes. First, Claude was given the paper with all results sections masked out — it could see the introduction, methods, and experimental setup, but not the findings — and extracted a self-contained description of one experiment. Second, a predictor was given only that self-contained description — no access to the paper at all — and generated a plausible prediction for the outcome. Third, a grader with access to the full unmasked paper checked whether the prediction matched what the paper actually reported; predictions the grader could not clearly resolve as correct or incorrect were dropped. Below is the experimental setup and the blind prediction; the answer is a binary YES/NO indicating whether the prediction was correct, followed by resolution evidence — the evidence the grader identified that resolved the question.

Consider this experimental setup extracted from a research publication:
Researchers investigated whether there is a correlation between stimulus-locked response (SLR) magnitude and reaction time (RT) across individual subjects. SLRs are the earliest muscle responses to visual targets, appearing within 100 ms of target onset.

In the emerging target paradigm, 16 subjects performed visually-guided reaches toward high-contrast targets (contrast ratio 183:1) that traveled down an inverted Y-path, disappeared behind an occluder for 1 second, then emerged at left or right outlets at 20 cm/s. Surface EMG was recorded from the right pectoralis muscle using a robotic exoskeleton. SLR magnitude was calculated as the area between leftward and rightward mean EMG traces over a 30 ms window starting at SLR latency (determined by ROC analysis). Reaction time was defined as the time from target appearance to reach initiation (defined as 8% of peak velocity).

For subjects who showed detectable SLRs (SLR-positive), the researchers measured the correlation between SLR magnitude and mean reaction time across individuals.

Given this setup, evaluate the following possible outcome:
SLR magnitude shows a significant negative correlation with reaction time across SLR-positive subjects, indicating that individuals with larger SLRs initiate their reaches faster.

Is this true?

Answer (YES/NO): YES